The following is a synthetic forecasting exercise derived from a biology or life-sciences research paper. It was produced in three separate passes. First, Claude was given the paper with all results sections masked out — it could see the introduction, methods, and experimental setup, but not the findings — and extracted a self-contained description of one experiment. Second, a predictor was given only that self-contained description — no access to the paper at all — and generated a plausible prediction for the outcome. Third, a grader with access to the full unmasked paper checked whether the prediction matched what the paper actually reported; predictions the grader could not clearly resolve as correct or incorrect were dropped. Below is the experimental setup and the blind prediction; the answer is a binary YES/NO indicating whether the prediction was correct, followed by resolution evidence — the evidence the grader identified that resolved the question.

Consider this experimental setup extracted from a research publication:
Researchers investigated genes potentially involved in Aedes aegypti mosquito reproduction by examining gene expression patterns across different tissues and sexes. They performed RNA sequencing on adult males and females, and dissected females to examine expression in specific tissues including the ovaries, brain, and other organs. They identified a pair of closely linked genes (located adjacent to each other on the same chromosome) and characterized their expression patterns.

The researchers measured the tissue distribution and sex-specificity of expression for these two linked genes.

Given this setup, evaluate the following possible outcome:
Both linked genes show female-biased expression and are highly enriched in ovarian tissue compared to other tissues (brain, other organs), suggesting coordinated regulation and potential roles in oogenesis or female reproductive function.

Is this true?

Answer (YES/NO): YES